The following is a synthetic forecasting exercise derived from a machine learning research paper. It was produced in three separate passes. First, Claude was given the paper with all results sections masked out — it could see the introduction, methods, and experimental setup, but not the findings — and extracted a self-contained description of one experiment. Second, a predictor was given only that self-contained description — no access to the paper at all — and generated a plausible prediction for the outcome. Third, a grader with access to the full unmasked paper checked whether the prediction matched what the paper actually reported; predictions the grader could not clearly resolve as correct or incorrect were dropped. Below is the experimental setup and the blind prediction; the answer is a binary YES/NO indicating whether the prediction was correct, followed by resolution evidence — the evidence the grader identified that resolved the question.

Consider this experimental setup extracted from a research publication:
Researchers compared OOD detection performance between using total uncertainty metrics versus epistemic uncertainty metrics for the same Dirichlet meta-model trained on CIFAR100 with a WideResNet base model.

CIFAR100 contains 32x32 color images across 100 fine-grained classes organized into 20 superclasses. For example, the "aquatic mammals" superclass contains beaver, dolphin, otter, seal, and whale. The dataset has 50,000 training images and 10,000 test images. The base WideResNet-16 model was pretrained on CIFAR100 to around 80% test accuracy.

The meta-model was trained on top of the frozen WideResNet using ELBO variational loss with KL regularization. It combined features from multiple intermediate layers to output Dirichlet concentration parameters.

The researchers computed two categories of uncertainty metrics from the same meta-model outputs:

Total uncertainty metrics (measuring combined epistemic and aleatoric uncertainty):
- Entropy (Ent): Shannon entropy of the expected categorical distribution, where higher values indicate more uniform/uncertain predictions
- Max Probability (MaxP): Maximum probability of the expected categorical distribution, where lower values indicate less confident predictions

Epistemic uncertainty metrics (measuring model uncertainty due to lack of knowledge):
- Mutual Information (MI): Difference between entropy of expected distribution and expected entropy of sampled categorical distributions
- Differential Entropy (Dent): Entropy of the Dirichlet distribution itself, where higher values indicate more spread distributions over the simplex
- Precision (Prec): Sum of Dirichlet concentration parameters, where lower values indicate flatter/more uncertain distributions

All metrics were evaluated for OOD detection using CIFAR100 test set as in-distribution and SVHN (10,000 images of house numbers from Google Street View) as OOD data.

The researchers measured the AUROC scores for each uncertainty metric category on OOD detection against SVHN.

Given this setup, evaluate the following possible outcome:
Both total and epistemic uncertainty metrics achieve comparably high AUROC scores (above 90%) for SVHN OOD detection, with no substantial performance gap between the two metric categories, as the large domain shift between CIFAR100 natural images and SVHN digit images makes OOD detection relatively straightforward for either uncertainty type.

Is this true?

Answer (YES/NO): NO